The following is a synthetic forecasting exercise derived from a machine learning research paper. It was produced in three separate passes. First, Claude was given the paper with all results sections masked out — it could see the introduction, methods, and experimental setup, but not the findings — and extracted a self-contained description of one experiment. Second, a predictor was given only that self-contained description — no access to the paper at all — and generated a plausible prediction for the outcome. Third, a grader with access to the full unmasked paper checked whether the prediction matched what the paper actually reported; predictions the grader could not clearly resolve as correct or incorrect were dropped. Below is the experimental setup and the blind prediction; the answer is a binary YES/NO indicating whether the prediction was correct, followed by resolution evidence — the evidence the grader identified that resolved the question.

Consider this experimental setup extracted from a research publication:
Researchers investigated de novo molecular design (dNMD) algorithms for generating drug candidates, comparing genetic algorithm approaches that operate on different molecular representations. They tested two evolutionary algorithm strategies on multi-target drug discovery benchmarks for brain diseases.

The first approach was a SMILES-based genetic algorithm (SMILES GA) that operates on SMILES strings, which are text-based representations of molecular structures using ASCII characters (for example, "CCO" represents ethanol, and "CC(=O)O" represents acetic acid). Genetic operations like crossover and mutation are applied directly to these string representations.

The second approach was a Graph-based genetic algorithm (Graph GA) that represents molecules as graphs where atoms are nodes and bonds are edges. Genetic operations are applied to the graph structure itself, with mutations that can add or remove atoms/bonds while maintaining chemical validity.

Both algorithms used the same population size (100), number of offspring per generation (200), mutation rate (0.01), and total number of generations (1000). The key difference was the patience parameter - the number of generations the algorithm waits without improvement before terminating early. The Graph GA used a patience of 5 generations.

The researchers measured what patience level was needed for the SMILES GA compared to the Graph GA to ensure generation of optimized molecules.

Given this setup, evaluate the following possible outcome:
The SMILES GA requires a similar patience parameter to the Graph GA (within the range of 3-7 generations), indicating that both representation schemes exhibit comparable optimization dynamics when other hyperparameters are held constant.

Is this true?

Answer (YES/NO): NO